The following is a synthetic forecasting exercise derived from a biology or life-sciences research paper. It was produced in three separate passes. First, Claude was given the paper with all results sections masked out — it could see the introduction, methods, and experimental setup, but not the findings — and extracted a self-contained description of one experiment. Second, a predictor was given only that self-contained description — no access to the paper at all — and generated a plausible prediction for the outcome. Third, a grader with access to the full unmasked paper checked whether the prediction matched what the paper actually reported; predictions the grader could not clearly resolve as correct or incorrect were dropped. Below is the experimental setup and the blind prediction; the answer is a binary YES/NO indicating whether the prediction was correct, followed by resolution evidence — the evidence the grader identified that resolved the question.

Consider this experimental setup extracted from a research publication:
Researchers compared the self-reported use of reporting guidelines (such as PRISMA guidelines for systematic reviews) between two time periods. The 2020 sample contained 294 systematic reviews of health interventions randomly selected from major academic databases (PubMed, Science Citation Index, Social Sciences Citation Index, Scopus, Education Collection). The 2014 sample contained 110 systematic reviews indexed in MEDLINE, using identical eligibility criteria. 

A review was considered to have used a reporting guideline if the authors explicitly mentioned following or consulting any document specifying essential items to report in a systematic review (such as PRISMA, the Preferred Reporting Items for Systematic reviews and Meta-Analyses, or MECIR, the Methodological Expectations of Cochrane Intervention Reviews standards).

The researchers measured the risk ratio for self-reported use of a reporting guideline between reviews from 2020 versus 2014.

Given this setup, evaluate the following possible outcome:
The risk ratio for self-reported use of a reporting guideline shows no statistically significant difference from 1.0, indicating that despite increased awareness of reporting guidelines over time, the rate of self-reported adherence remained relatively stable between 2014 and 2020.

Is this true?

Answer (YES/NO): NO